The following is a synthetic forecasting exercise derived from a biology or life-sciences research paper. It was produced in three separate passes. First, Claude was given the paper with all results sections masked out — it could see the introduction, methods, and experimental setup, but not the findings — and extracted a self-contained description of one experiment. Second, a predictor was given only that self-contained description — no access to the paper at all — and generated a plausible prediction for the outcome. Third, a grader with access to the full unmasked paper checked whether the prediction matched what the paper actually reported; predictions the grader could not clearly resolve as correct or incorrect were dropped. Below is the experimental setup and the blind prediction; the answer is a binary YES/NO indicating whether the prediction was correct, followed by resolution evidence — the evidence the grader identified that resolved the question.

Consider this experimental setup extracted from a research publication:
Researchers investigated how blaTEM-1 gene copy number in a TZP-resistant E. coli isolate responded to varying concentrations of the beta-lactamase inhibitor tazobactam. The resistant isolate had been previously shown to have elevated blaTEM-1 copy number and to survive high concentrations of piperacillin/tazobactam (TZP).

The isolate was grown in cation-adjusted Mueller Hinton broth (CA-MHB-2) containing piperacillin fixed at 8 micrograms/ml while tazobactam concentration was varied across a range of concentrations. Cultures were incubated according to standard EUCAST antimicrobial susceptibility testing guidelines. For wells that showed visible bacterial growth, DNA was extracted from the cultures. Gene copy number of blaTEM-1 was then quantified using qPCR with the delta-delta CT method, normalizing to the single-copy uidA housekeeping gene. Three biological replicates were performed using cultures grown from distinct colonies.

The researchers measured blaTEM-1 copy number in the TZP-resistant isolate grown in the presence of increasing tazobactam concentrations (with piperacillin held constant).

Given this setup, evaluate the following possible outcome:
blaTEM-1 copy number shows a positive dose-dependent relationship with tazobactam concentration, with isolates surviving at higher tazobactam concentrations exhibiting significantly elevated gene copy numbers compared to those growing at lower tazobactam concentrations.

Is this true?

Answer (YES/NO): YES